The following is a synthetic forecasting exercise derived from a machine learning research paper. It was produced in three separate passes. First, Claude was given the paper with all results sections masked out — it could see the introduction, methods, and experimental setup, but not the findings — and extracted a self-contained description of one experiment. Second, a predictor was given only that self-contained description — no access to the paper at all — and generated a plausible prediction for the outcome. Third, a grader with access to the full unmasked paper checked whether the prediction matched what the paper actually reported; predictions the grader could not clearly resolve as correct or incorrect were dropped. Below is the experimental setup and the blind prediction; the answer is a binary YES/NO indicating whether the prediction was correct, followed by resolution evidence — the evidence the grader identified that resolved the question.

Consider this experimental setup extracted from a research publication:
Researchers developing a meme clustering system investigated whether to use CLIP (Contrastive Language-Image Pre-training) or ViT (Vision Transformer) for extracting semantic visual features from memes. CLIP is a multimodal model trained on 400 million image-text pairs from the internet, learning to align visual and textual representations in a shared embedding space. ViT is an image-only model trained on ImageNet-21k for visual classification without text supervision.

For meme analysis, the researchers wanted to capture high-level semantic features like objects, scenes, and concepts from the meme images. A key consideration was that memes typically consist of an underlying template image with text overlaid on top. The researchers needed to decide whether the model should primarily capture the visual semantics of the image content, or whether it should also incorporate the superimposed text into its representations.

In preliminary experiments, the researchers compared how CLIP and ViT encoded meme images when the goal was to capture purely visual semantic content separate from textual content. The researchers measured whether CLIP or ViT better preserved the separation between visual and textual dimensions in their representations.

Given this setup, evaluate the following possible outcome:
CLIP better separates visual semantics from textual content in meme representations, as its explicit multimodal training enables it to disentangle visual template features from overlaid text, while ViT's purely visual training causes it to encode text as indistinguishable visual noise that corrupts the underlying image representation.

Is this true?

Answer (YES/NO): NO